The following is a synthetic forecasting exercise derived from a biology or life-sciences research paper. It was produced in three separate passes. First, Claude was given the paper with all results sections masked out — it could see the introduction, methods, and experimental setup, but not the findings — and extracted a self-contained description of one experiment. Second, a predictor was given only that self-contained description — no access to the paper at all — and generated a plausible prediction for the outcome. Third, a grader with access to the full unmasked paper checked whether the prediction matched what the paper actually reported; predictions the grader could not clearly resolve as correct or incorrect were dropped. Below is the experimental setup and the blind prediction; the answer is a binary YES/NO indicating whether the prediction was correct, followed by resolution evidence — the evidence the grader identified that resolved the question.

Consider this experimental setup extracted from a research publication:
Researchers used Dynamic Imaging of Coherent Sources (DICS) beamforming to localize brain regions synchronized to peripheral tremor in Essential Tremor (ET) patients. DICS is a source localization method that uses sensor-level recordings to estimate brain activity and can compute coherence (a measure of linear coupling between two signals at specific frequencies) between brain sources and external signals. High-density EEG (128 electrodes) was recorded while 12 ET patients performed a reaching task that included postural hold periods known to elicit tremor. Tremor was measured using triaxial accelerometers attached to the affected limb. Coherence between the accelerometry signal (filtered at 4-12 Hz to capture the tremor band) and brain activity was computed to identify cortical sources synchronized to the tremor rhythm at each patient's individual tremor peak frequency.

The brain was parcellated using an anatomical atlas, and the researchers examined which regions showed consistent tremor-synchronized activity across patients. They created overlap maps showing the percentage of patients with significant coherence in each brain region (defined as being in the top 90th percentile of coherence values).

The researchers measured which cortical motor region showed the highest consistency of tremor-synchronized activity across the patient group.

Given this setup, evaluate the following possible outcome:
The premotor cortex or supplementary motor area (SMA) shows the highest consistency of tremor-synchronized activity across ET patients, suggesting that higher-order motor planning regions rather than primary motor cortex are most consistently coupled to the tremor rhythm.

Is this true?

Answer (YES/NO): YES